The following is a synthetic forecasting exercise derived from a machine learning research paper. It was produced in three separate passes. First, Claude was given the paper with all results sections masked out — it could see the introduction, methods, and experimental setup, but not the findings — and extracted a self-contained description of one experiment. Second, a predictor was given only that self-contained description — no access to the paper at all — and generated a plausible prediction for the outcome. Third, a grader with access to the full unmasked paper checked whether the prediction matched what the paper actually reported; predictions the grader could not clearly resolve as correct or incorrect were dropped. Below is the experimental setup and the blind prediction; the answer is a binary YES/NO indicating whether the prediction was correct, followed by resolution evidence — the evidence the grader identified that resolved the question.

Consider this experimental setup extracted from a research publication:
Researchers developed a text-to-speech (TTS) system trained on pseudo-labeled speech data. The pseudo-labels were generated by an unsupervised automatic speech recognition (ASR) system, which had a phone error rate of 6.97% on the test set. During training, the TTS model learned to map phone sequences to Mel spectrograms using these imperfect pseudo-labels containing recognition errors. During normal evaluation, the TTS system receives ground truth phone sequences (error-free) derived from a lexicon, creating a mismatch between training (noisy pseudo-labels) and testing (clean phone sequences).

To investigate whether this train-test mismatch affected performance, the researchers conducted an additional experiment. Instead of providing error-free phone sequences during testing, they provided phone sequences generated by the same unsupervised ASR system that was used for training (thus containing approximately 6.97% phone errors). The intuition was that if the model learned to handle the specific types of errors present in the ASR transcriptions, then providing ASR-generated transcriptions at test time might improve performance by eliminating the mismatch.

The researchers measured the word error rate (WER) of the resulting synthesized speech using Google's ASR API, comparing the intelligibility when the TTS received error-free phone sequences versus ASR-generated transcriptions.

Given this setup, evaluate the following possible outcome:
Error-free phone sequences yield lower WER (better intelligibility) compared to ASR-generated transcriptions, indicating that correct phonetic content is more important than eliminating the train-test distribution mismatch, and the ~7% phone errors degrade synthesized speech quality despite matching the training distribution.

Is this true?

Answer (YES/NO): NO